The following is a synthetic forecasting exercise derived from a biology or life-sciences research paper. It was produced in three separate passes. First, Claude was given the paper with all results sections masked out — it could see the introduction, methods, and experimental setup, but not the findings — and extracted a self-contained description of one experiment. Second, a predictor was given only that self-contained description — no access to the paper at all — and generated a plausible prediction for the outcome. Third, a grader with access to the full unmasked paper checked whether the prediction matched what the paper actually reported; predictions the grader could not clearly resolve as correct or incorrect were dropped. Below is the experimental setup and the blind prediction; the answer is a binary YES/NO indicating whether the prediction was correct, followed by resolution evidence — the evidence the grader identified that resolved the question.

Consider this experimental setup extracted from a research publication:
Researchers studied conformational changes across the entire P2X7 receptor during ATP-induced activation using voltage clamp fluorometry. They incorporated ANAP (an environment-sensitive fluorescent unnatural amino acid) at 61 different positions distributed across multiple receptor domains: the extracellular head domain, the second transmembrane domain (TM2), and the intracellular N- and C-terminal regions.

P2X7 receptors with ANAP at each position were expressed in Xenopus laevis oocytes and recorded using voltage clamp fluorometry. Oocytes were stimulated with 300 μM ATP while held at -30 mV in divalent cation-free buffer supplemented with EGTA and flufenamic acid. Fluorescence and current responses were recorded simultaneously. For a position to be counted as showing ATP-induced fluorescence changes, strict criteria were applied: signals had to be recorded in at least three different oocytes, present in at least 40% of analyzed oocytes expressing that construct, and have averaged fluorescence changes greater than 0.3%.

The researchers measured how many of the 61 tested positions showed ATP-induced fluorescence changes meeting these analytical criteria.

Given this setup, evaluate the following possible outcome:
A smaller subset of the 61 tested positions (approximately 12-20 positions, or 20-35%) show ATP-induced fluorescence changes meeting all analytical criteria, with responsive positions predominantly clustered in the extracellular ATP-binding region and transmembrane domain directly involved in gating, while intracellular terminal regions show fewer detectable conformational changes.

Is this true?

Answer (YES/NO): YES